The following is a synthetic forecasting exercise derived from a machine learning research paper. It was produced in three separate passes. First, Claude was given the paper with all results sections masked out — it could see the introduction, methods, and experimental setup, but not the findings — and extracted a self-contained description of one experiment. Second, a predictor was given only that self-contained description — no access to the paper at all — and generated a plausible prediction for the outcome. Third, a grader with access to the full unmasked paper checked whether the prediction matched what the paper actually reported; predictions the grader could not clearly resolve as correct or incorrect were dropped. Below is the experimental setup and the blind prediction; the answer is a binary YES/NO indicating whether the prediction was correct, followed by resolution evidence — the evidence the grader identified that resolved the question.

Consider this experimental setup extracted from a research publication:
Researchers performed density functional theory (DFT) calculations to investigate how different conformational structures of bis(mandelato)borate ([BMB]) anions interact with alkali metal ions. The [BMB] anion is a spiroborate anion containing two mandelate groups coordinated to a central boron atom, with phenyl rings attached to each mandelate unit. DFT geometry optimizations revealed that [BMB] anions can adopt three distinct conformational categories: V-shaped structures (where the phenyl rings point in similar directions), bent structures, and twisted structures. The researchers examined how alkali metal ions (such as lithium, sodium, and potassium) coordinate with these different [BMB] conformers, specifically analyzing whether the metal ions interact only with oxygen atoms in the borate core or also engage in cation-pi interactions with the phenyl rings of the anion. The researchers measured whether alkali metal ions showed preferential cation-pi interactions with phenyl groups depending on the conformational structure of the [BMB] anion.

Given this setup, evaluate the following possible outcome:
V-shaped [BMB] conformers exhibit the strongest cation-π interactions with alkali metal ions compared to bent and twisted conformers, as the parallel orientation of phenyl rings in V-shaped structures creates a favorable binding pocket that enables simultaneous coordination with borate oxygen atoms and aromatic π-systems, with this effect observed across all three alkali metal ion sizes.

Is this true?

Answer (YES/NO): YES